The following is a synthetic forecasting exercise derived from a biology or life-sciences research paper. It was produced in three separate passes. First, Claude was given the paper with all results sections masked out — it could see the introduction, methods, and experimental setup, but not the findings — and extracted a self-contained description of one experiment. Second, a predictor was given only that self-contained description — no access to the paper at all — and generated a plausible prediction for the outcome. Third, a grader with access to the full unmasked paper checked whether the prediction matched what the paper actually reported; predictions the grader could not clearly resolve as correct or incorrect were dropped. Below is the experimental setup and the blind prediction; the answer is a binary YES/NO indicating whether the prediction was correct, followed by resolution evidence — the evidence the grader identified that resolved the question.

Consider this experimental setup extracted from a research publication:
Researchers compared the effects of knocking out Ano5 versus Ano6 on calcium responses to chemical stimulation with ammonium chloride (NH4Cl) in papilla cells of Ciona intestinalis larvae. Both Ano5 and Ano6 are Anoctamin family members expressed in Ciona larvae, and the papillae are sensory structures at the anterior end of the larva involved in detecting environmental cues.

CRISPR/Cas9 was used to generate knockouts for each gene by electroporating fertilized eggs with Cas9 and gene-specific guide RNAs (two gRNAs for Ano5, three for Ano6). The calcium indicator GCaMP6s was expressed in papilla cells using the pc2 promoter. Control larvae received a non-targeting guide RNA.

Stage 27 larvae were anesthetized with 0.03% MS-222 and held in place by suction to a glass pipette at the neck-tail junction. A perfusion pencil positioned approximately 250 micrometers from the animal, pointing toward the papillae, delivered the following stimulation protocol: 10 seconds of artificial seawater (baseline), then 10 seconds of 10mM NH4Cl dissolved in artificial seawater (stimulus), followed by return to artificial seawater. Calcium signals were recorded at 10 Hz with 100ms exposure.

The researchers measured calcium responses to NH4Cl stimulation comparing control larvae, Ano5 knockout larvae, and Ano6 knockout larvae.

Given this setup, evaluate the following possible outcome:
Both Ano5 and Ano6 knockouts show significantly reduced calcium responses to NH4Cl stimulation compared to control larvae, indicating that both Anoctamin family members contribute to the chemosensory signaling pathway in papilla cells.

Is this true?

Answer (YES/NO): NO